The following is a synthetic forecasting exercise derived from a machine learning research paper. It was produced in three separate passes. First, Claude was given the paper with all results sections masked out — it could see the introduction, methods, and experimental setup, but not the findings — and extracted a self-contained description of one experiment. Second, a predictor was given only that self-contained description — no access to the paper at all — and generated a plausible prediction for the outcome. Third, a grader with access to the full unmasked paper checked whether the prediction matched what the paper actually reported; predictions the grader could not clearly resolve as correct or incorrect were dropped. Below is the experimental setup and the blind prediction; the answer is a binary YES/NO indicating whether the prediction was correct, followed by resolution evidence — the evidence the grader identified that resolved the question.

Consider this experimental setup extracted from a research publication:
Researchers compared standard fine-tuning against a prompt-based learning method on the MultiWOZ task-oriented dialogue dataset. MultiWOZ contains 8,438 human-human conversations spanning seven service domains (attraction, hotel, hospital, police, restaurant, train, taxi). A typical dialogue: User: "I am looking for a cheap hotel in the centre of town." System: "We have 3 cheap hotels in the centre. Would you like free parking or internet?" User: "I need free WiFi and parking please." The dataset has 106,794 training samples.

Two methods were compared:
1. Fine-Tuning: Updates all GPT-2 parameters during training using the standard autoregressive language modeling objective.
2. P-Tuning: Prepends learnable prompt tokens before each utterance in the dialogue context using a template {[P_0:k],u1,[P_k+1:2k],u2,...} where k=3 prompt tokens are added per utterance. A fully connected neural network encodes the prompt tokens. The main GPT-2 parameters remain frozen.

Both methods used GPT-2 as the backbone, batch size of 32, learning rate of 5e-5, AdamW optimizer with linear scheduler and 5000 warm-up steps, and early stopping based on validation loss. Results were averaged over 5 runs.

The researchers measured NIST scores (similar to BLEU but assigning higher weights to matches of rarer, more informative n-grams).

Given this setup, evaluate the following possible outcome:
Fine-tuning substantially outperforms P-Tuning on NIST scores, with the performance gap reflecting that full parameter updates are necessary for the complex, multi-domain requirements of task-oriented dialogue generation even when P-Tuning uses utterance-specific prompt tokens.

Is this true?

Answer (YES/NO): YES